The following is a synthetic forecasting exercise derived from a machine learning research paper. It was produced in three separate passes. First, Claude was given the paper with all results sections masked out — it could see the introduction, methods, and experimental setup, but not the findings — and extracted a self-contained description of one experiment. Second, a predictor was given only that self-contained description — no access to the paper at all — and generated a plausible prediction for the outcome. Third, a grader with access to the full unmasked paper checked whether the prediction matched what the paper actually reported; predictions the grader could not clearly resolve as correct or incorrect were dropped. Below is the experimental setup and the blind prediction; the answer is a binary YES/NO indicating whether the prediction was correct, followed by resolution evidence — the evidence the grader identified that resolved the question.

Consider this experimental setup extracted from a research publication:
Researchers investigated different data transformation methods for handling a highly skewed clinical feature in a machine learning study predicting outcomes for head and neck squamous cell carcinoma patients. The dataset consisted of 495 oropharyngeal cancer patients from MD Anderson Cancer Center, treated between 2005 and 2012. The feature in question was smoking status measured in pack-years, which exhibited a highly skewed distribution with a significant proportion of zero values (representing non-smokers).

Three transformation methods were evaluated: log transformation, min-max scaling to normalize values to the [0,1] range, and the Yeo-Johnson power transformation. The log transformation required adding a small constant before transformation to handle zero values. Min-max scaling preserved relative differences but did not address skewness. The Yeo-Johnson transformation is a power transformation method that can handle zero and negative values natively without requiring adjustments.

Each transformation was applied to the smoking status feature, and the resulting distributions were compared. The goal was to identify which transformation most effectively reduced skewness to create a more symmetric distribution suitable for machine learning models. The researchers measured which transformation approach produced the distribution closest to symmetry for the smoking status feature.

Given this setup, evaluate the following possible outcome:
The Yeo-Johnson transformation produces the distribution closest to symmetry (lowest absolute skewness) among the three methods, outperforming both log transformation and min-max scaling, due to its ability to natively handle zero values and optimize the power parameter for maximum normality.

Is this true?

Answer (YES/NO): YES